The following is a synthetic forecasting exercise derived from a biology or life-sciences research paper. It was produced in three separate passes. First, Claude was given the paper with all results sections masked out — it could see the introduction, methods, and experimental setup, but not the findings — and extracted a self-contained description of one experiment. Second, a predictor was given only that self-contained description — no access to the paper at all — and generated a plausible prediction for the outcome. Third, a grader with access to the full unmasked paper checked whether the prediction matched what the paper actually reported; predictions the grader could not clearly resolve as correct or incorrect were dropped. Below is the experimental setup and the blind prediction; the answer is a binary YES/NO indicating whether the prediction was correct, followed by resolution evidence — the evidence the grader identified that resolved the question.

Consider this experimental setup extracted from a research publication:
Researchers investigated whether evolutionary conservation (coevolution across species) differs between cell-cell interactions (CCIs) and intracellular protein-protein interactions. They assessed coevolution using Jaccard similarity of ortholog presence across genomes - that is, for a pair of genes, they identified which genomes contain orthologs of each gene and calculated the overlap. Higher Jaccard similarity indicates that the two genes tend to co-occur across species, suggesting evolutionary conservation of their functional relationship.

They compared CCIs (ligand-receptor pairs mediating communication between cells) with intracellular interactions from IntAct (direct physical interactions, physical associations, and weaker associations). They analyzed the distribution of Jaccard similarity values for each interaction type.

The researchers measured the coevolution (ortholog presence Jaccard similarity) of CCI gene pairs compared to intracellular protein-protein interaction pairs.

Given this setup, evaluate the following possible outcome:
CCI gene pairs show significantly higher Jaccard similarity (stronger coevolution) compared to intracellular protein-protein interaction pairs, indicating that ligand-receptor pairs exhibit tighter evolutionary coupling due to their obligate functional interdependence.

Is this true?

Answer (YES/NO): YES